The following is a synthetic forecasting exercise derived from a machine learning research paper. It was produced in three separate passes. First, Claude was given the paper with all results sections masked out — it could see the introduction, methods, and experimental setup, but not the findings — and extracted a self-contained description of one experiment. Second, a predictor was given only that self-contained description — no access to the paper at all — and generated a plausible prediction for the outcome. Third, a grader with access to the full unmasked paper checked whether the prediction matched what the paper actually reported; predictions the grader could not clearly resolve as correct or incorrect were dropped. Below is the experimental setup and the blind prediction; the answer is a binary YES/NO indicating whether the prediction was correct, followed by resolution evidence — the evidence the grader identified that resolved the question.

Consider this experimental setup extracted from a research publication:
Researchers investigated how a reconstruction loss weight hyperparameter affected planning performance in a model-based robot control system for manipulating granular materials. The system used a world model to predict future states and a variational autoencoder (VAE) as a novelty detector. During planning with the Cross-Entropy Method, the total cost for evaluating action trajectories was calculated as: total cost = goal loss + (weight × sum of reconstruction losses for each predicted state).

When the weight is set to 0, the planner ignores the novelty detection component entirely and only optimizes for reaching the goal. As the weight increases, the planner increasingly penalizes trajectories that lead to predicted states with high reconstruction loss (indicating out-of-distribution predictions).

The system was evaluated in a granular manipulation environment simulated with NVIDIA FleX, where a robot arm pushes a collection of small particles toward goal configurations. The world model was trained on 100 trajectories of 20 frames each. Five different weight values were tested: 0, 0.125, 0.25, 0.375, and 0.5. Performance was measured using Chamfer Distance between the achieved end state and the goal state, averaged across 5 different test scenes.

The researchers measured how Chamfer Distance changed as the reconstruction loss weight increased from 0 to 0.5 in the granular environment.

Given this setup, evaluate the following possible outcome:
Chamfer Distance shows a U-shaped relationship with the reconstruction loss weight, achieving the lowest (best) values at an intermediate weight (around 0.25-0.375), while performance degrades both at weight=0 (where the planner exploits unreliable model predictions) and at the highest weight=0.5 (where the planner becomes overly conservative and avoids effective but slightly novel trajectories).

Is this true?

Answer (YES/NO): NO